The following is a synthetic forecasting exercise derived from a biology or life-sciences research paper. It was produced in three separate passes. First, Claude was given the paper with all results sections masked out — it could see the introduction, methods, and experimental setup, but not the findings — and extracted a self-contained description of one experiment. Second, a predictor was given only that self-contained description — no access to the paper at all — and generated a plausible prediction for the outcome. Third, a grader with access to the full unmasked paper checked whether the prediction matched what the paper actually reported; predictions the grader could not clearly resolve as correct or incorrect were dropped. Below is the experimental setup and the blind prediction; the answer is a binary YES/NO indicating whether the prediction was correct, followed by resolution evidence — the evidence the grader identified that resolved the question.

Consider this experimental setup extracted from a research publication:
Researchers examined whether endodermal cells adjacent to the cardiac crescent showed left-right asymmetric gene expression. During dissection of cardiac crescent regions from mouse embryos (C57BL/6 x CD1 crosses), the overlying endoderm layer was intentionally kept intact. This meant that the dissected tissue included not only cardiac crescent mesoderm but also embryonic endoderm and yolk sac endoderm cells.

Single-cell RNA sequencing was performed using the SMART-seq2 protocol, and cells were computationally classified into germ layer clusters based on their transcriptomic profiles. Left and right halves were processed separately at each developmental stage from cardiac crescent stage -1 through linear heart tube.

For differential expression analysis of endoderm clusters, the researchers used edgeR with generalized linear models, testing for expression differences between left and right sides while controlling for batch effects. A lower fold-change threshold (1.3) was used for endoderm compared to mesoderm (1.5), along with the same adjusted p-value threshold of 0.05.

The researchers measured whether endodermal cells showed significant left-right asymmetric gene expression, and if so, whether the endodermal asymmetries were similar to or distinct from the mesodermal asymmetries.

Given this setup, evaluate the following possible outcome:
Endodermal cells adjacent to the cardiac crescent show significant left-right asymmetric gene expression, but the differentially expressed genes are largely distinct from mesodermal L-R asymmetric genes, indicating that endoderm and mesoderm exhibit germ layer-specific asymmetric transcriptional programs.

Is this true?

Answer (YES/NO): YES